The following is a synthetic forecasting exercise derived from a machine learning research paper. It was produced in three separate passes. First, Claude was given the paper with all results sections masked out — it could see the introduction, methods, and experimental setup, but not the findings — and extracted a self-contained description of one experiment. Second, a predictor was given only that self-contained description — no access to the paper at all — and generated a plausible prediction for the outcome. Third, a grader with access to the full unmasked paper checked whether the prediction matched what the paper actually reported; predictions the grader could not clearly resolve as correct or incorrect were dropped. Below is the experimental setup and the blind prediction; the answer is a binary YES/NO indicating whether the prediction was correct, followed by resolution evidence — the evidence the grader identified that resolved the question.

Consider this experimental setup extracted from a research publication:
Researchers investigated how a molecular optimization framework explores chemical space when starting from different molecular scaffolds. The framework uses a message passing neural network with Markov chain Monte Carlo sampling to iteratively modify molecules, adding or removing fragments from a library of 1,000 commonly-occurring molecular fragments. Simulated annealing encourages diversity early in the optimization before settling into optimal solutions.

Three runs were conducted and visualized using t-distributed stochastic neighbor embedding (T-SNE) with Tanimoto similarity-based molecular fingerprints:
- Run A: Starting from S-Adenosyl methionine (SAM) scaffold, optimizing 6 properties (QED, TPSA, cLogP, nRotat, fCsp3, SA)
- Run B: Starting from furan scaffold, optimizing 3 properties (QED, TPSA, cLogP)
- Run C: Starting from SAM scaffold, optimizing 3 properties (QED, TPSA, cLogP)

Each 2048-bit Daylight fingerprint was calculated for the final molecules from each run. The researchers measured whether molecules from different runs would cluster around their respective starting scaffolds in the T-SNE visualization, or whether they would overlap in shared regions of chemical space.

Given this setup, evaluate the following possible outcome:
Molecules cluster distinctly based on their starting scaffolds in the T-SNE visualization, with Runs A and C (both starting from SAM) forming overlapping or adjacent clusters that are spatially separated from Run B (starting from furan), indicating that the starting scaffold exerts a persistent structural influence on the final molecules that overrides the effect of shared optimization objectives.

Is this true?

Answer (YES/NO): NO